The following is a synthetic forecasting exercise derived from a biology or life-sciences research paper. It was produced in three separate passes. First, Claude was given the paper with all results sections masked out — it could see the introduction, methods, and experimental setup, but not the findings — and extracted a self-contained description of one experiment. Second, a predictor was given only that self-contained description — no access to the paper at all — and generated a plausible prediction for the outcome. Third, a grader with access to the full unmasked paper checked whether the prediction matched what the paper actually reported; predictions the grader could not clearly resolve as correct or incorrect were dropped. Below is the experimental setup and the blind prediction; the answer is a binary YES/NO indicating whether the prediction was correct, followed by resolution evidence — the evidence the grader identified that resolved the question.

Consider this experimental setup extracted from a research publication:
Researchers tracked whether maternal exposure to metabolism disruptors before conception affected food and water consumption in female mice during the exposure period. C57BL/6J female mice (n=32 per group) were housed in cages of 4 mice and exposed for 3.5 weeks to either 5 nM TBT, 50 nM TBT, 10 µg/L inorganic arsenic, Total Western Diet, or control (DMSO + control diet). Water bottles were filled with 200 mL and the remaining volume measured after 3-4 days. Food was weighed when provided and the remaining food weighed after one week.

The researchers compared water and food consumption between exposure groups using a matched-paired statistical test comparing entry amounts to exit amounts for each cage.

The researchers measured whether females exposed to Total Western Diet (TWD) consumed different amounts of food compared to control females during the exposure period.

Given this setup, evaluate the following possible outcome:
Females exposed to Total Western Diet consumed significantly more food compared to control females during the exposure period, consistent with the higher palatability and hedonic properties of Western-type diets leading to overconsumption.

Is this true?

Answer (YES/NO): NO